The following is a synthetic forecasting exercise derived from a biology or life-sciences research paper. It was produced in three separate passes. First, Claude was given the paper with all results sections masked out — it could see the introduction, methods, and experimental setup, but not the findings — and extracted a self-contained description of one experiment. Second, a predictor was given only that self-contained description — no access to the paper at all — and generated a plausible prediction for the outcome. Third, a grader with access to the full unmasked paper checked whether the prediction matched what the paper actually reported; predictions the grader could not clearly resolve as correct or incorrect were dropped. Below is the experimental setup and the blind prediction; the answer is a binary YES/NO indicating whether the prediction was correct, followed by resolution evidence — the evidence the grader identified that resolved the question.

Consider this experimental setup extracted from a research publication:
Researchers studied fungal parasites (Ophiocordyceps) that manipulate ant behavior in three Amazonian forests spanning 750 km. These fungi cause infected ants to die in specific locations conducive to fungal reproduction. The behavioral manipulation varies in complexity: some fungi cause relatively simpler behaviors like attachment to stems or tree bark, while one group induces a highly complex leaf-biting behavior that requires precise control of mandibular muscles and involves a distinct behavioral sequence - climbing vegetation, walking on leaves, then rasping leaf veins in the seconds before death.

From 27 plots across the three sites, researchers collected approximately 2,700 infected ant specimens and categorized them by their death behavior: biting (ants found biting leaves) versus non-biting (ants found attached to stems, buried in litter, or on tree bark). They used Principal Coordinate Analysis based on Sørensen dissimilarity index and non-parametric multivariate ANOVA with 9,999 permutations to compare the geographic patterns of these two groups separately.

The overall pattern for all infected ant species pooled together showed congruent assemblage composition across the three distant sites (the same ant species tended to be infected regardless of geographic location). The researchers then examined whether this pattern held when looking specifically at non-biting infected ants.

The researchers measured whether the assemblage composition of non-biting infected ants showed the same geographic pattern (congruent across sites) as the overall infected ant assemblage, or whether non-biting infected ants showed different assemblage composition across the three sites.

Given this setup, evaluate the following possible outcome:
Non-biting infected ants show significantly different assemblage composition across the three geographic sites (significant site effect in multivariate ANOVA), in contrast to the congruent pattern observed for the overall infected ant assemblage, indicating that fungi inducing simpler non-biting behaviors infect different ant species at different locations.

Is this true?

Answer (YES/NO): YES